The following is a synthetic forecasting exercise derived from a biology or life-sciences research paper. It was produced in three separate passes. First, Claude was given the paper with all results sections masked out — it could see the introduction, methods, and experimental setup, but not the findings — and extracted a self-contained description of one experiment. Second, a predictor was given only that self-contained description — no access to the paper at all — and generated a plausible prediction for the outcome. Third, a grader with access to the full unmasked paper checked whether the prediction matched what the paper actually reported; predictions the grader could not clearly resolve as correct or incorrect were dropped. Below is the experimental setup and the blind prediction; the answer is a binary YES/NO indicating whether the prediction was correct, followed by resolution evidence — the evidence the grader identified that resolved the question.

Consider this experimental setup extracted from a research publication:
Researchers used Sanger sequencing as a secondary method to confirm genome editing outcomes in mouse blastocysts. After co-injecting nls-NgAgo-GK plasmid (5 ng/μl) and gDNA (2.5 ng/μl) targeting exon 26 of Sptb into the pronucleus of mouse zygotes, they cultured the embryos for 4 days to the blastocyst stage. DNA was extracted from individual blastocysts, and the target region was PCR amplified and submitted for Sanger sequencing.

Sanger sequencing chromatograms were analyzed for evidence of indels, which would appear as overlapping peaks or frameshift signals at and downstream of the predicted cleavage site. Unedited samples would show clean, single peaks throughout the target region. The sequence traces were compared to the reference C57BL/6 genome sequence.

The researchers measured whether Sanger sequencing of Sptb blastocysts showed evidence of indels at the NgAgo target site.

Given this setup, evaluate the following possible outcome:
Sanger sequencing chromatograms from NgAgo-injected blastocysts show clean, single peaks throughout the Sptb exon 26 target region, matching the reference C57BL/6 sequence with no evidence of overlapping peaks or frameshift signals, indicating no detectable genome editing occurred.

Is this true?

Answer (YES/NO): YES